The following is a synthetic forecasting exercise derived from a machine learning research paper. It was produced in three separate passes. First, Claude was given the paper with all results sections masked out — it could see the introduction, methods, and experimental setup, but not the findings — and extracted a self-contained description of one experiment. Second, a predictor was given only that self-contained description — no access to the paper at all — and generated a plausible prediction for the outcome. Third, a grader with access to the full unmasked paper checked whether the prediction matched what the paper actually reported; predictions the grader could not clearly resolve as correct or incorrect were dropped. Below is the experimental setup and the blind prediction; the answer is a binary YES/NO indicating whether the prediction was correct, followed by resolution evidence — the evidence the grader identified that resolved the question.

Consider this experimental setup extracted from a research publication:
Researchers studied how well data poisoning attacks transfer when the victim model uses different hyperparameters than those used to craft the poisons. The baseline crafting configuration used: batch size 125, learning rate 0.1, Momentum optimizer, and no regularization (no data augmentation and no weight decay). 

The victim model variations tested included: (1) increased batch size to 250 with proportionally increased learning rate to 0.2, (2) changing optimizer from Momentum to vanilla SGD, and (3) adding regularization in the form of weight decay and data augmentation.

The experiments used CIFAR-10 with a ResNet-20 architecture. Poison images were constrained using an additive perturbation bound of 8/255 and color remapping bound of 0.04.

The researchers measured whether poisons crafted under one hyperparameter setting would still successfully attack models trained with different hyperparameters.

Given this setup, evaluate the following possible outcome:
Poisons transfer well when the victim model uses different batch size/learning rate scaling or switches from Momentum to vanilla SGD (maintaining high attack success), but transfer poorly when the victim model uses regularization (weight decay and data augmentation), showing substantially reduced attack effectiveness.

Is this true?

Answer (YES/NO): NO